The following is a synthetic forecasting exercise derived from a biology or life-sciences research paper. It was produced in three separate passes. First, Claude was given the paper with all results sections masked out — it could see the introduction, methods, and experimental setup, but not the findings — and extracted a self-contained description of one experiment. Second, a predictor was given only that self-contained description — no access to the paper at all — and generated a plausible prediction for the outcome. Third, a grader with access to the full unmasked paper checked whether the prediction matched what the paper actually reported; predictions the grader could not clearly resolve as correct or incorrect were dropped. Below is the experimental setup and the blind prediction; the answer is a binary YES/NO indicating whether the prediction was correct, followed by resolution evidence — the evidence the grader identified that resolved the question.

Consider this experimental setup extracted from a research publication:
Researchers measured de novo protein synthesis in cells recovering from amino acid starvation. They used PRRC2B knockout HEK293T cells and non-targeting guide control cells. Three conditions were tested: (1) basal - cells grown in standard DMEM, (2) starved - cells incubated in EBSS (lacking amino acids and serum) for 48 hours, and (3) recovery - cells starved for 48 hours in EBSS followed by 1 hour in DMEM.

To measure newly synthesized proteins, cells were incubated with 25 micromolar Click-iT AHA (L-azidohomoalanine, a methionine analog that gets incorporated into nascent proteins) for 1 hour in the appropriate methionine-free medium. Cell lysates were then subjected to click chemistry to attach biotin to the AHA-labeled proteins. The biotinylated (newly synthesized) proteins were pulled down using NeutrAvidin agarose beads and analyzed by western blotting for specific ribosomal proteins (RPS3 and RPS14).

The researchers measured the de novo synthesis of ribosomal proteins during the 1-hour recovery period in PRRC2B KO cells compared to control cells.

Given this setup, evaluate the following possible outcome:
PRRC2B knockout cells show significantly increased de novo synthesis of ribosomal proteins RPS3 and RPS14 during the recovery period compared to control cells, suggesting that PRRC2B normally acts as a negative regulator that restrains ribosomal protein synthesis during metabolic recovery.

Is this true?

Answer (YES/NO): NO